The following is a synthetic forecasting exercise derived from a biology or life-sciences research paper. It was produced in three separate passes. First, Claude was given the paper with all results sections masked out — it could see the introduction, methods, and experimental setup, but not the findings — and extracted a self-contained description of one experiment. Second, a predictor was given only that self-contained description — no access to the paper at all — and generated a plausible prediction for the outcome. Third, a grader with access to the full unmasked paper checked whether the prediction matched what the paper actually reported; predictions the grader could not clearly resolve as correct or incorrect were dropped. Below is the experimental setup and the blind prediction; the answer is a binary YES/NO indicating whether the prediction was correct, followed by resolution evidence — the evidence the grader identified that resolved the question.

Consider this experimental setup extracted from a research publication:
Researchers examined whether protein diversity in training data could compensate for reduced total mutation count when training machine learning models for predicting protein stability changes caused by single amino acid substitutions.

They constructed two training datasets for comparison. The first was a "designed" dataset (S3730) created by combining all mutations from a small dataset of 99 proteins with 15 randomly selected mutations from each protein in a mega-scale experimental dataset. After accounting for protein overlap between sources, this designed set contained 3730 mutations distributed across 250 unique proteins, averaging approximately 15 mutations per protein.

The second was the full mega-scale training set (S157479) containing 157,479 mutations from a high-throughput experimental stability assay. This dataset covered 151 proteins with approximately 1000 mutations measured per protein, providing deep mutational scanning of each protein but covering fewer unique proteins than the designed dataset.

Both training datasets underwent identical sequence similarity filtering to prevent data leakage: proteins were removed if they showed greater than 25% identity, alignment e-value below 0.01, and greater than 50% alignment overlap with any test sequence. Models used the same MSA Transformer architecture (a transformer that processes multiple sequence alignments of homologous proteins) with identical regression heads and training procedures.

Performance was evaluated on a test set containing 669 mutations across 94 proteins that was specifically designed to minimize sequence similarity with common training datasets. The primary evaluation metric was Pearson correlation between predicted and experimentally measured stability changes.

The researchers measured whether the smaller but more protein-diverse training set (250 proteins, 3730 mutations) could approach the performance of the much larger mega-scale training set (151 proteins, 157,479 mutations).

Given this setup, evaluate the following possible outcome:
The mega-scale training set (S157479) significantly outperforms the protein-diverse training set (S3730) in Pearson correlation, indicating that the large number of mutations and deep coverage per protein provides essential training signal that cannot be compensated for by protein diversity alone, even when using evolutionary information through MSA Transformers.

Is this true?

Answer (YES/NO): NO